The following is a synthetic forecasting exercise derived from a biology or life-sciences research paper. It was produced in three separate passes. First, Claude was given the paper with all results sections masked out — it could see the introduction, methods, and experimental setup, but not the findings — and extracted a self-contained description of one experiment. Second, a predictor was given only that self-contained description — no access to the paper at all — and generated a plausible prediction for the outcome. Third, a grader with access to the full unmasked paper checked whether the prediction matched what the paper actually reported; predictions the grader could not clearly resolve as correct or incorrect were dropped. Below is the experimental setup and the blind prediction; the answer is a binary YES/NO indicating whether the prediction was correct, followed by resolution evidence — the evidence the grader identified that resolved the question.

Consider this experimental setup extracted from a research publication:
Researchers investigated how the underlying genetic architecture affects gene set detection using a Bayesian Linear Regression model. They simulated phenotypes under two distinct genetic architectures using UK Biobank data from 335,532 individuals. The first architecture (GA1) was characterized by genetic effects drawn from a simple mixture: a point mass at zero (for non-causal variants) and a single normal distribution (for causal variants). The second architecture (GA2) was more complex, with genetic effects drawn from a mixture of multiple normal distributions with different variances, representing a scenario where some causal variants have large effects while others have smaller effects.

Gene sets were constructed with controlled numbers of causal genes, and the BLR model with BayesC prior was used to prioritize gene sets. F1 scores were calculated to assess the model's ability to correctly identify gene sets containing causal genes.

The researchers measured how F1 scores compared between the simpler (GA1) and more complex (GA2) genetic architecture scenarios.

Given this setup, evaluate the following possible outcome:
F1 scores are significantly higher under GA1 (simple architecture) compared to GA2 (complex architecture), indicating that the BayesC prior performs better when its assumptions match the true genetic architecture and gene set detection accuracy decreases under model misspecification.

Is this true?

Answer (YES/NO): YES